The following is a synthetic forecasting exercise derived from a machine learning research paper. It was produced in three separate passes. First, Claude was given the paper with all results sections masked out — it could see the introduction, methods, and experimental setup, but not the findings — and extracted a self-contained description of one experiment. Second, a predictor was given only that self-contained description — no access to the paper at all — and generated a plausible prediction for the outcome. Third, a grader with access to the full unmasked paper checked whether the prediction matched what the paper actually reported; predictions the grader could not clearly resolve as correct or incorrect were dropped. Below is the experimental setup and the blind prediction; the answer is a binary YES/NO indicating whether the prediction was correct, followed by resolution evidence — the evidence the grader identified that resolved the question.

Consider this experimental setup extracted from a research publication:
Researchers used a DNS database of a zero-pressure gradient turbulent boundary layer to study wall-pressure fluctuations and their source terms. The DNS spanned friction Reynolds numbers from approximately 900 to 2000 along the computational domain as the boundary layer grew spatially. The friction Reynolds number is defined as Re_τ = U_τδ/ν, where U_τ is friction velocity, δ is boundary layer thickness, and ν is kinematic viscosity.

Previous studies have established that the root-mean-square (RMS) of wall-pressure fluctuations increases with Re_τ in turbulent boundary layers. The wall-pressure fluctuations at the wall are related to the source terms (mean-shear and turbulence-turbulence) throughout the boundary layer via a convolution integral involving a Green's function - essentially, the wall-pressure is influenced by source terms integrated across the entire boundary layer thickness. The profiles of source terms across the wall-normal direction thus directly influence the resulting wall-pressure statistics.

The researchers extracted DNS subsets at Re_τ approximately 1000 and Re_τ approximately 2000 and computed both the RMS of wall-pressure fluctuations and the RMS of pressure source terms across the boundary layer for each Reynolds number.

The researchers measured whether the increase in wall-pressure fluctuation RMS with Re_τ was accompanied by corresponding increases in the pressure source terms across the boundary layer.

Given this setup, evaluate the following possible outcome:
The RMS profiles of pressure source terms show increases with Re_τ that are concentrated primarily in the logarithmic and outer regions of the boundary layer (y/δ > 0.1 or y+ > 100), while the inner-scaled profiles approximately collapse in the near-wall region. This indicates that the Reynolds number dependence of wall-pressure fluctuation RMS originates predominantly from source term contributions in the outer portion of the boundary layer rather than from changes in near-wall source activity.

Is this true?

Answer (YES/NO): NO